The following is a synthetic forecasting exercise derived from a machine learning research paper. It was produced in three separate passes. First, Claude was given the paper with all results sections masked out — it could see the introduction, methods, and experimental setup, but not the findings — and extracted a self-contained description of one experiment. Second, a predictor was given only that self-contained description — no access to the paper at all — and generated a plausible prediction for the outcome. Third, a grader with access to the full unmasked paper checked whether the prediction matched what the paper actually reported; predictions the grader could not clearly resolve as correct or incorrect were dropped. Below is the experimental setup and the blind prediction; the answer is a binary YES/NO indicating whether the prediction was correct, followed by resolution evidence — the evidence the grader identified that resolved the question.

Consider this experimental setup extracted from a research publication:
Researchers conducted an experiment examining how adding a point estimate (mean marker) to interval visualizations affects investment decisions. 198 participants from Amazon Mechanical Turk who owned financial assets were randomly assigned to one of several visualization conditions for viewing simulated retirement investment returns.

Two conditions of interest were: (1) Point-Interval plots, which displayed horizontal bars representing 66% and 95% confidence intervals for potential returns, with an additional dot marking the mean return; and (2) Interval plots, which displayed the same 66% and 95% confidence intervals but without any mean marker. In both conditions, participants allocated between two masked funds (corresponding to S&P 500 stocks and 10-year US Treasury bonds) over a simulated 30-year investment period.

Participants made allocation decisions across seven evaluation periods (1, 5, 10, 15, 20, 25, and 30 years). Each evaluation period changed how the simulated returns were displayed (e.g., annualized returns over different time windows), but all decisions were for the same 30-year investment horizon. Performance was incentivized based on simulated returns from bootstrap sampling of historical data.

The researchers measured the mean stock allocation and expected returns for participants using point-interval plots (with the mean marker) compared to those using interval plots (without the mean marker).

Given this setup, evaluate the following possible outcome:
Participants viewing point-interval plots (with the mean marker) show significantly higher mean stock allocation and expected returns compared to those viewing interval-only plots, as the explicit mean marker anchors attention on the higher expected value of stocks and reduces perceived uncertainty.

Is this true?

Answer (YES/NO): NO